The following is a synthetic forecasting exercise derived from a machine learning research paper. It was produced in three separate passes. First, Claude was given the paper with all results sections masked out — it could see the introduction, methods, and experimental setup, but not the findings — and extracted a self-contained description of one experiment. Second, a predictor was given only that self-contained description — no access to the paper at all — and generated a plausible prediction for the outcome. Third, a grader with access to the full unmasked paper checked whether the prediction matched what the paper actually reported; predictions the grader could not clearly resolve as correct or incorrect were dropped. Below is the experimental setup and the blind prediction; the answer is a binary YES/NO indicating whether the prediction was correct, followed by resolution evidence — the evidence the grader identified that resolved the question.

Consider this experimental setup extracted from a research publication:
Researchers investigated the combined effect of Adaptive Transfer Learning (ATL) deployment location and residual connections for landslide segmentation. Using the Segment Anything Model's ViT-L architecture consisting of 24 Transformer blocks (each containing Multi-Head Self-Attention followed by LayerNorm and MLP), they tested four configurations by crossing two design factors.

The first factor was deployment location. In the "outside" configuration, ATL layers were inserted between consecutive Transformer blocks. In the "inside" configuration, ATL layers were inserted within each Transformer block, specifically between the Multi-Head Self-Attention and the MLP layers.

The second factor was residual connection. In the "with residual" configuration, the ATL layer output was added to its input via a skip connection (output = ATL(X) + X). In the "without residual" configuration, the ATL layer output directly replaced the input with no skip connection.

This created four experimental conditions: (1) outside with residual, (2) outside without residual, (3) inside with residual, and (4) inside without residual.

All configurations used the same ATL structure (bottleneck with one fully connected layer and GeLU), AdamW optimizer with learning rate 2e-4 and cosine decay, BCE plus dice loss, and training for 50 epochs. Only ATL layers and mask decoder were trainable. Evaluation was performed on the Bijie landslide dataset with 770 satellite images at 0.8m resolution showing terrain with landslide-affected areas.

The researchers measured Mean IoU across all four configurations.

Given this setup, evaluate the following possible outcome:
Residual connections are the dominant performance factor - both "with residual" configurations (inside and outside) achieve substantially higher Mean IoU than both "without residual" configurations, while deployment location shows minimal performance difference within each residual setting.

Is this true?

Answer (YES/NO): NO